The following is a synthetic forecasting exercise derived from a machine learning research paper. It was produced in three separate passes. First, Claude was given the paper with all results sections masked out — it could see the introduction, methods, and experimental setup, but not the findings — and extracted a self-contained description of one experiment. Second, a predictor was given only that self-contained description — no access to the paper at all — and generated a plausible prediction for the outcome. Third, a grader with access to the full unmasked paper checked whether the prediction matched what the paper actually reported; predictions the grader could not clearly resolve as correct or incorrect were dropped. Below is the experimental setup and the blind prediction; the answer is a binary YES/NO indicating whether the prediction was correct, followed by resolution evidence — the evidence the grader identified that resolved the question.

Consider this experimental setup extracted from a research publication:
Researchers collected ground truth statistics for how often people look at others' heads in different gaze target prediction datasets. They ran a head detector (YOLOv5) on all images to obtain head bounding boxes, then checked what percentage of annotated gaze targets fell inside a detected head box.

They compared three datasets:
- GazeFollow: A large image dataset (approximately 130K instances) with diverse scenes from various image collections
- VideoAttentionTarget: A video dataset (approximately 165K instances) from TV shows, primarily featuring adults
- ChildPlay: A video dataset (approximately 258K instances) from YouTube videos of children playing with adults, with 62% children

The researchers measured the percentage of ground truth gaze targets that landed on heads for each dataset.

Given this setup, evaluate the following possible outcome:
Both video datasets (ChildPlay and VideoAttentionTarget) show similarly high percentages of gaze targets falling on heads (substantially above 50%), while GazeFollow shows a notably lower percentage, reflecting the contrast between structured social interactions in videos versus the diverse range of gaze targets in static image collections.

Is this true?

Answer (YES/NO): NO